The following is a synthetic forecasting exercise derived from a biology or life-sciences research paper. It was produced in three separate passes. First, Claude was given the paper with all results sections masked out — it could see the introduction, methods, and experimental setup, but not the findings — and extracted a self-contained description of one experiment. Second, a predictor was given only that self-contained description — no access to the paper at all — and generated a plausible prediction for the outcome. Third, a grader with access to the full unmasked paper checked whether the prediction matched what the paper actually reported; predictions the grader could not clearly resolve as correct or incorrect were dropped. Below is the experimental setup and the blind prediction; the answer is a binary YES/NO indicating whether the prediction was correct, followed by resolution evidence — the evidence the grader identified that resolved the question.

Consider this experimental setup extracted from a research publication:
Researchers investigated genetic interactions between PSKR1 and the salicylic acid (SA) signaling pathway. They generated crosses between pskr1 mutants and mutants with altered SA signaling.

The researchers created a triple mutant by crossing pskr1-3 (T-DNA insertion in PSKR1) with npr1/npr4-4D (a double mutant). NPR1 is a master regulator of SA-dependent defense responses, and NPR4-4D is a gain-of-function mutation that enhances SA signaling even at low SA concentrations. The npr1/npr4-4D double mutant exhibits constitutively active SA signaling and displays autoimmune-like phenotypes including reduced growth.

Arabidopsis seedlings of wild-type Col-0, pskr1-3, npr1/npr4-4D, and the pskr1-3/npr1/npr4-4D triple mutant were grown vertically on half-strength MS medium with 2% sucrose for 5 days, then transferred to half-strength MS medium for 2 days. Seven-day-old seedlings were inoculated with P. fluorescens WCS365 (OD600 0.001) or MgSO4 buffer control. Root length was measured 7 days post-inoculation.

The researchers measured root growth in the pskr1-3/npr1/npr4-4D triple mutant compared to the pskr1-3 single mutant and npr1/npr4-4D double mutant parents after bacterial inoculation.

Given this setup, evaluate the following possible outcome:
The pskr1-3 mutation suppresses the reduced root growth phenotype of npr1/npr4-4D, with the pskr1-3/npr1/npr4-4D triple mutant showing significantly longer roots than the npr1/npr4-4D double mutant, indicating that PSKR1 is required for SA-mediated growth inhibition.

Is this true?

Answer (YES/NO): NO